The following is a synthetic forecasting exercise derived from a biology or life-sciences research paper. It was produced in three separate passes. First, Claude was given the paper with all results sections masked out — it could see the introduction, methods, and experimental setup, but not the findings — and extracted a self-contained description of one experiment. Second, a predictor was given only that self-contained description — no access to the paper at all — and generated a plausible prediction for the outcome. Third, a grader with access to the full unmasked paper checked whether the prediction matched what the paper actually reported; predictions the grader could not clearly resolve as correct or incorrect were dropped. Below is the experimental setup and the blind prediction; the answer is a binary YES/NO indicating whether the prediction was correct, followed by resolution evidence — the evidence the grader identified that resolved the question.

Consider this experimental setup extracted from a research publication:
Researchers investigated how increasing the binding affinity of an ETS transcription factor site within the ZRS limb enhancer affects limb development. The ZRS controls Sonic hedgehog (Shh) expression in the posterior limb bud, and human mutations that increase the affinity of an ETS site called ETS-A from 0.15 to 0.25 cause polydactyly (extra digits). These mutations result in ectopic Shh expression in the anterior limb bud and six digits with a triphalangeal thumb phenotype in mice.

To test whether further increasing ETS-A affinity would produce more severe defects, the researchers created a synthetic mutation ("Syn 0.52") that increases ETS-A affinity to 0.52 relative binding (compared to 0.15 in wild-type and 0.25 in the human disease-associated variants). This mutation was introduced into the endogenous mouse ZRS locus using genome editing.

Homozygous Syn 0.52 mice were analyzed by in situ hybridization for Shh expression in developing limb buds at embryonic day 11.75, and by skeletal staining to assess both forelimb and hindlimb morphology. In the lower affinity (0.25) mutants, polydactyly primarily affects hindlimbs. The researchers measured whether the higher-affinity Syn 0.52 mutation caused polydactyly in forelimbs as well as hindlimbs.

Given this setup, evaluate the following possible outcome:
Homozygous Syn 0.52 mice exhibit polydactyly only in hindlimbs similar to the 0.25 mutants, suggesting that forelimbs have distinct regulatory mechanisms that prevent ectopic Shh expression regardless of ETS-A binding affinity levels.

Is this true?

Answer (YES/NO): NO